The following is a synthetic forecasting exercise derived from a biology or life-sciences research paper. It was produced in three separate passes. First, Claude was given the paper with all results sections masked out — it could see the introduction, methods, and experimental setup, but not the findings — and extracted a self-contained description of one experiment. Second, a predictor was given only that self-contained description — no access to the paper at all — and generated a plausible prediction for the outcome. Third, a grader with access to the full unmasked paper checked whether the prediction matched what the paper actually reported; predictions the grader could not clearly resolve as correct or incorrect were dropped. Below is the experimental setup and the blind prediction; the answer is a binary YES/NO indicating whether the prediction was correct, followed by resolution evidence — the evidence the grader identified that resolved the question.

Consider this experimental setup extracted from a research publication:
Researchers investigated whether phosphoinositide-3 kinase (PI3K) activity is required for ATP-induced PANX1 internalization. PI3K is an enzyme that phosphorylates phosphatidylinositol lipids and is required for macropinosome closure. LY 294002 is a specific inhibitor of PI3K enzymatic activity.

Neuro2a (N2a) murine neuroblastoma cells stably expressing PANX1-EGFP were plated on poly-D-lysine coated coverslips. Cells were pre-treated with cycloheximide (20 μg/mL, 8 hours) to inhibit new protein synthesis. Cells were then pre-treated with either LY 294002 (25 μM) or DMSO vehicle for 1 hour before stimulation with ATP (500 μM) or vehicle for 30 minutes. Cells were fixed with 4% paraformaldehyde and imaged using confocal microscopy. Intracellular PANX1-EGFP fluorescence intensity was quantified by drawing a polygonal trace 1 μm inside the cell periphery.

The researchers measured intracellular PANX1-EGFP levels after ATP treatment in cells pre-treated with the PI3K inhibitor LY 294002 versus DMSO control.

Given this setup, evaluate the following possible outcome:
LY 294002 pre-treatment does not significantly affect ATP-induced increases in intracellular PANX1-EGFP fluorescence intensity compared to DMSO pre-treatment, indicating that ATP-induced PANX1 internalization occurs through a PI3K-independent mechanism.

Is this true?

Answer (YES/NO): NO